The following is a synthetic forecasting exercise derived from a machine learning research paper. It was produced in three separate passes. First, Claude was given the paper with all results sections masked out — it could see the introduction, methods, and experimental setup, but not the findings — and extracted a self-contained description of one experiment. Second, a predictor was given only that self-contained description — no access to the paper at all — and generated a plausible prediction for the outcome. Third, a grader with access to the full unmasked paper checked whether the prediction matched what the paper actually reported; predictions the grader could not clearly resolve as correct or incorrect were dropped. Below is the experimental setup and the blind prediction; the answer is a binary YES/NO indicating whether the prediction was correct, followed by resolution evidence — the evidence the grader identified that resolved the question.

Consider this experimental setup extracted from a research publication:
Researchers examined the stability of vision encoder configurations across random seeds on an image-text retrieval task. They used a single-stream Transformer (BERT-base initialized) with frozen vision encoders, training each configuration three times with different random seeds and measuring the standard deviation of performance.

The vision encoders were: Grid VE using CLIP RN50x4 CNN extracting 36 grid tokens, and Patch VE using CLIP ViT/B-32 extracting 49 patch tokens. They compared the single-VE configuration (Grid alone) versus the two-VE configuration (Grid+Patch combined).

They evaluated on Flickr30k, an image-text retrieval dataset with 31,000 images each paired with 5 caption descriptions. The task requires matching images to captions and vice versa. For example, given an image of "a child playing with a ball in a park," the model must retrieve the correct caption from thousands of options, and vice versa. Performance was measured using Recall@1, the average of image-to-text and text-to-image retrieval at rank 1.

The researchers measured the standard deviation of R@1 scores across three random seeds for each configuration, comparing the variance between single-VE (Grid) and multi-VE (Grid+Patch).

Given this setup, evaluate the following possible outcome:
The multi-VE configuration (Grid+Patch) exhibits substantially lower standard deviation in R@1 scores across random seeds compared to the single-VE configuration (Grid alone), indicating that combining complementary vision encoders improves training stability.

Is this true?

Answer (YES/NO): YES